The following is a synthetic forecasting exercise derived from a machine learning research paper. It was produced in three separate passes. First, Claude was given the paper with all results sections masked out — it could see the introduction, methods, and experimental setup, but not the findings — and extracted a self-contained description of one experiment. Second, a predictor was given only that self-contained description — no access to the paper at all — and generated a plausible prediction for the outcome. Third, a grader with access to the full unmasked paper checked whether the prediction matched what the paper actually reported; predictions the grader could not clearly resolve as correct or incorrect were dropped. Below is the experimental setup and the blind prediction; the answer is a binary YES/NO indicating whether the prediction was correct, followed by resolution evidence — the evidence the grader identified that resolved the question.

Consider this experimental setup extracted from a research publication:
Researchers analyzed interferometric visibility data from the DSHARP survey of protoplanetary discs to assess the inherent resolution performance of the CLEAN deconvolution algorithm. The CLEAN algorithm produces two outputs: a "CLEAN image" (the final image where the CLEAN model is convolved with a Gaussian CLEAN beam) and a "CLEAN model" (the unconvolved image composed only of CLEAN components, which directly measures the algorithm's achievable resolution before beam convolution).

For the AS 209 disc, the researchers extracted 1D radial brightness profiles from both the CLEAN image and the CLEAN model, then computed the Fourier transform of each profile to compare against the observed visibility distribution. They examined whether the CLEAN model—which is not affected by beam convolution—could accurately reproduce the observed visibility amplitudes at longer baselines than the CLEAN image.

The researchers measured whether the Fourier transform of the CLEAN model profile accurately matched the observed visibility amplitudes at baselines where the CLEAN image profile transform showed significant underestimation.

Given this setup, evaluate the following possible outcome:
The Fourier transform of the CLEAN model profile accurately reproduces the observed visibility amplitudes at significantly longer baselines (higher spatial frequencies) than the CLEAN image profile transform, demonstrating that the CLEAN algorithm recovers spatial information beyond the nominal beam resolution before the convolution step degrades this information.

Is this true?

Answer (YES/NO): NO